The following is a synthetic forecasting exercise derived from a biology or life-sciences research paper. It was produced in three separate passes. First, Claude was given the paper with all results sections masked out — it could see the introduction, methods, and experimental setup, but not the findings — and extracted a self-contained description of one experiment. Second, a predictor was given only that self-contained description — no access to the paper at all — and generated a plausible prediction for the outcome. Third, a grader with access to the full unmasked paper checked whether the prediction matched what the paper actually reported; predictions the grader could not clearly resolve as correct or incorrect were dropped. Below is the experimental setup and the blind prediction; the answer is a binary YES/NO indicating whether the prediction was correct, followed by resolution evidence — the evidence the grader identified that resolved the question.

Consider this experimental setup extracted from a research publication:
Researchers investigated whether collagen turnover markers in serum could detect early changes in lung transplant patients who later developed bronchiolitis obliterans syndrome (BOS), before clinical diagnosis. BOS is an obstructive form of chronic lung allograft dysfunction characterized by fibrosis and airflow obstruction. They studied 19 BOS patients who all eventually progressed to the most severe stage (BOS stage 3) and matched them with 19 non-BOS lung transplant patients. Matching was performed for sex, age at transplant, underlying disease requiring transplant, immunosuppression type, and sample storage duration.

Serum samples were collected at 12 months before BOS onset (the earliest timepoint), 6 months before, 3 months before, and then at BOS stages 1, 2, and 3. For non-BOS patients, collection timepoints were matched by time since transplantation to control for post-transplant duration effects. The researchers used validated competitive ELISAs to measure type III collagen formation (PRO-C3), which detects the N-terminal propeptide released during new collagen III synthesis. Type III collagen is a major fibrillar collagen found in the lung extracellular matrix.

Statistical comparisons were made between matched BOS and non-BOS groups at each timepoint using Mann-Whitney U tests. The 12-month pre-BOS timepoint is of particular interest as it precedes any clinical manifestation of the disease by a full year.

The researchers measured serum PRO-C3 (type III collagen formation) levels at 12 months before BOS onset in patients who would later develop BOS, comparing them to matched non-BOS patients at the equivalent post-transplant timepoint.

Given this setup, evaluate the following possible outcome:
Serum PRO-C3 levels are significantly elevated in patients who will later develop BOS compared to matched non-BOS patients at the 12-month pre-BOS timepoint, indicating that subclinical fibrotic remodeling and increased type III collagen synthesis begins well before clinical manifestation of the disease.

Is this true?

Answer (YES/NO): NO